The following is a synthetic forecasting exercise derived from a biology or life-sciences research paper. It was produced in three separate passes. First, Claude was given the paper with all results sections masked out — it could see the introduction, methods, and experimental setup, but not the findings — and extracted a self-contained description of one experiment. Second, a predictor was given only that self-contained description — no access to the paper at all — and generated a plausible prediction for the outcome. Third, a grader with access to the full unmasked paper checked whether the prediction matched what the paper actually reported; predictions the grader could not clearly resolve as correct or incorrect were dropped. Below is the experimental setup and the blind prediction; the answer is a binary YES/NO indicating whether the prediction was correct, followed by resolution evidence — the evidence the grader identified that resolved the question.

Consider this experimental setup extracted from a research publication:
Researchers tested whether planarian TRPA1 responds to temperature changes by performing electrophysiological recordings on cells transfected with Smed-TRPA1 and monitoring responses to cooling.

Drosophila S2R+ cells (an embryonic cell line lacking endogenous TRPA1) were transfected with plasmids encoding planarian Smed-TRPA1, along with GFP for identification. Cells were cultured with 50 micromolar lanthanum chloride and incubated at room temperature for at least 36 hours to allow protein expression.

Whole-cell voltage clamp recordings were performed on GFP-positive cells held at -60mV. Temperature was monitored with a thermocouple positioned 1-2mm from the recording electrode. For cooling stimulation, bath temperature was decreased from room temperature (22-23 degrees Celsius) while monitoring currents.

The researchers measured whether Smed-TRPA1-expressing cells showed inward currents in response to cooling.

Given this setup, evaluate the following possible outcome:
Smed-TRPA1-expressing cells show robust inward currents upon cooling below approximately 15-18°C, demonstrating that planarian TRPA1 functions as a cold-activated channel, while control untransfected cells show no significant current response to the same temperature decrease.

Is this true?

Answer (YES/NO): NO